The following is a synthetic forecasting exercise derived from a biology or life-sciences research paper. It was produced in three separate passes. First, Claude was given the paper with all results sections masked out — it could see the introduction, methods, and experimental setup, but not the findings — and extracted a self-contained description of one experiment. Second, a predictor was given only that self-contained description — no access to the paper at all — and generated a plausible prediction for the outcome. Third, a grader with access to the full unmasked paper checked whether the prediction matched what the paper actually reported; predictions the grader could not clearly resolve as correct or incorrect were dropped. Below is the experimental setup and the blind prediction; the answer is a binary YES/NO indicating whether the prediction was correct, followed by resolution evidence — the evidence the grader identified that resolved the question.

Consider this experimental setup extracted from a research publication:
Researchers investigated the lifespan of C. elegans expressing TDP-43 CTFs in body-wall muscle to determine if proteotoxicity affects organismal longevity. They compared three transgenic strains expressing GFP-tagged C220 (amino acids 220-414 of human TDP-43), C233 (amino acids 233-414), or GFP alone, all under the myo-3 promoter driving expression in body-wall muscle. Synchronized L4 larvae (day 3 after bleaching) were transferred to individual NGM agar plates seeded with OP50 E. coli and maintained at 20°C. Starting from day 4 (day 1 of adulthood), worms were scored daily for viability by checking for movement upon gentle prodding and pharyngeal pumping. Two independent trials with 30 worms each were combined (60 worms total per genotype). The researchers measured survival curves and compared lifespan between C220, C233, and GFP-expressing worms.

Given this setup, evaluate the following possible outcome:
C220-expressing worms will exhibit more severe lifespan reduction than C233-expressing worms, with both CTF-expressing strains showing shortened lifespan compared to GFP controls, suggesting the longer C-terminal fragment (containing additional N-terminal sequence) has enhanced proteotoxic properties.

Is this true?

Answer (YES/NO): YES